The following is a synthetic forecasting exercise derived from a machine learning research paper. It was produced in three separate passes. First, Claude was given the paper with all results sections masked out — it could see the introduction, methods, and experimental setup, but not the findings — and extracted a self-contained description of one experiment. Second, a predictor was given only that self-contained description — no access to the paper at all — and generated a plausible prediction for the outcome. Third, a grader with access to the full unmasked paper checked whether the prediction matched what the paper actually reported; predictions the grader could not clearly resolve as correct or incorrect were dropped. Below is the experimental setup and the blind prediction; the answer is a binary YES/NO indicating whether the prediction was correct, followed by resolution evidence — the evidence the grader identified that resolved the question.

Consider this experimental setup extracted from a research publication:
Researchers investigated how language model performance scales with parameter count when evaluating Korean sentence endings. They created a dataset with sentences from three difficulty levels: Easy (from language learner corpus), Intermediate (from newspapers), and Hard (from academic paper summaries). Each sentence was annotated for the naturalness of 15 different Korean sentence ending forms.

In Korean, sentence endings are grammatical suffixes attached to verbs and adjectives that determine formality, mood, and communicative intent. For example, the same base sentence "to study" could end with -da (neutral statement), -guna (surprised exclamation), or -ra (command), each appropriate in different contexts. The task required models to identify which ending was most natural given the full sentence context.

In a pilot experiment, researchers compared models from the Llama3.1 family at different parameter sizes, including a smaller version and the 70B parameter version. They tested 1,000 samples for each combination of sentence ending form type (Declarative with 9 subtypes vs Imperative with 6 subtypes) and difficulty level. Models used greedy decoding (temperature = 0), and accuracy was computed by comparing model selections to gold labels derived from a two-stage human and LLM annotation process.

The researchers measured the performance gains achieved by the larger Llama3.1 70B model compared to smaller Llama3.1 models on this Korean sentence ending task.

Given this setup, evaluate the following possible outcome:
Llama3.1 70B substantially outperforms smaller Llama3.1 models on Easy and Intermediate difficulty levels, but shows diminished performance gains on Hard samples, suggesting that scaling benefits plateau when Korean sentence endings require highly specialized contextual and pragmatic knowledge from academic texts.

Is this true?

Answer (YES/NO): NO